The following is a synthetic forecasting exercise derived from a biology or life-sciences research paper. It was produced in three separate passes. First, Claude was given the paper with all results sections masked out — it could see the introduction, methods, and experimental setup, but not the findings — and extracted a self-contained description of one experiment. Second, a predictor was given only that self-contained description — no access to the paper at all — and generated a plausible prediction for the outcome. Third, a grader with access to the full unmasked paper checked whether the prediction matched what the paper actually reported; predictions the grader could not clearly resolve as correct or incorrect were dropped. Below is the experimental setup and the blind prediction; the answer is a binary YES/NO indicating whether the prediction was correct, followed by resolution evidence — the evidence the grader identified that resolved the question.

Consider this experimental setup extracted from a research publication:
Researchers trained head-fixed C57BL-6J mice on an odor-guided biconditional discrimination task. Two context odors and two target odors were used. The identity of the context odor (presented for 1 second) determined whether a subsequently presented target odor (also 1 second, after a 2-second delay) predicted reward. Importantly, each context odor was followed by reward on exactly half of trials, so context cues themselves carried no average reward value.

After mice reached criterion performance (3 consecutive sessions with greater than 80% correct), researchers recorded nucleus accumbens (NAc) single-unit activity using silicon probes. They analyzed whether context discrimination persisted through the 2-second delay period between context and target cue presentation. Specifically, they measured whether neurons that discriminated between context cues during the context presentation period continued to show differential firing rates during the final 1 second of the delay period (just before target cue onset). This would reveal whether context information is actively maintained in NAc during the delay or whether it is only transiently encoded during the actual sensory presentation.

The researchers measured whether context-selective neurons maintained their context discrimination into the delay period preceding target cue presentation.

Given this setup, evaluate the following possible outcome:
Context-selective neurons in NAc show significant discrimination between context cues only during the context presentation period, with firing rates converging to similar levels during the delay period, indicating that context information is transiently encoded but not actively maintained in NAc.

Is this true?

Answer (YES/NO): NO